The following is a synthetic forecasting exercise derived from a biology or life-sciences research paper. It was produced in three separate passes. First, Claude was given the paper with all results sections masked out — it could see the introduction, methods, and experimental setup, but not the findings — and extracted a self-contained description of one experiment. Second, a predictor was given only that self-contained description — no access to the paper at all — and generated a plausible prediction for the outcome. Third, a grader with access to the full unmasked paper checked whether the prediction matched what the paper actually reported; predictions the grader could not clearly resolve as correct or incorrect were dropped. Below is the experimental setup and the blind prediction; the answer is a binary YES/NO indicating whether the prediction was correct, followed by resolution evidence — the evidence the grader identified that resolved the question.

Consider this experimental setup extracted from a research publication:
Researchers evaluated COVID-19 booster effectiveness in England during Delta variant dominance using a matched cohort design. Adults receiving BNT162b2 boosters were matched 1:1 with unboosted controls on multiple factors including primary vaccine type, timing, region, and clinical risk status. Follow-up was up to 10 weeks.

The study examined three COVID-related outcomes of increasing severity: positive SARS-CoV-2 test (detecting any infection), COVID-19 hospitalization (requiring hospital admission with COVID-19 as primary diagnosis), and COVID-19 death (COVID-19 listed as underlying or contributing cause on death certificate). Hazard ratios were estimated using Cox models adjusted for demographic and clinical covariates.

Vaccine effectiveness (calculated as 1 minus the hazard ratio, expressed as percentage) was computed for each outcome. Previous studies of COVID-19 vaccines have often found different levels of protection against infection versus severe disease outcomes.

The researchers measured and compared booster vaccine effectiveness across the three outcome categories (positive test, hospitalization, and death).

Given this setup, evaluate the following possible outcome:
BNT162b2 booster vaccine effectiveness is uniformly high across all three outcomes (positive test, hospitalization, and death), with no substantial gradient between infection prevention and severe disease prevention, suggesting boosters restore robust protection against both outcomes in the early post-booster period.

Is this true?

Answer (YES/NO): NO